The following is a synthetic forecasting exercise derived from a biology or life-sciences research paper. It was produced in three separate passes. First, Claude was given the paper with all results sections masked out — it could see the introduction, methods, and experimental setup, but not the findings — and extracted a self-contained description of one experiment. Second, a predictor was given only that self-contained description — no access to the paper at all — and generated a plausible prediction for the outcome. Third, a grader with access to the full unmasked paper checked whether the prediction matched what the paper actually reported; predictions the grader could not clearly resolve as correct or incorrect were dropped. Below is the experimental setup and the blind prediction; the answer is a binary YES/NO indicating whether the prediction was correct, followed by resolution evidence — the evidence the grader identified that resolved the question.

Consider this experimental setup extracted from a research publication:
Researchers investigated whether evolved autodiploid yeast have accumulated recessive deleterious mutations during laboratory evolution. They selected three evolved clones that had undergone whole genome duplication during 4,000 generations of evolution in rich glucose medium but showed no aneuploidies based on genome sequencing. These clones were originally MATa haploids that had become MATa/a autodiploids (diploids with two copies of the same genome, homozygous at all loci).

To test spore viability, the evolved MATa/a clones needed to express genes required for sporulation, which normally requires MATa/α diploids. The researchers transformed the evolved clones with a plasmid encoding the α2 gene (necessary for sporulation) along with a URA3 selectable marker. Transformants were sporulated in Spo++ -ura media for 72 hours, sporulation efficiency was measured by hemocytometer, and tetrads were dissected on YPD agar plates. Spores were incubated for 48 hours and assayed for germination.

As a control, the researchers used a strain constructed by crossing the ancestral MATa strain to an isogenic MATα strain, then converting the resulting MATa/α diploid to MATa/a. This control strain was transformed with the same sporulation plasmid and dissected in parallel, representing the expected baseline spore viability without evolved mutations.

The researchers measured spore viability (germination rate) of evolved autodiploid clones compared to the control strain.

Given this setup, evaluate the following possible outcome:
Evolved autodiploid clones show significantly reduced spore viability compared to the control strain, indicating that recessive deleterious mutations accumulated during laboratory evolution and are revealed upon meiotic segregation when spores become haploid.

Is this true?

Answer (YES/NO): YES